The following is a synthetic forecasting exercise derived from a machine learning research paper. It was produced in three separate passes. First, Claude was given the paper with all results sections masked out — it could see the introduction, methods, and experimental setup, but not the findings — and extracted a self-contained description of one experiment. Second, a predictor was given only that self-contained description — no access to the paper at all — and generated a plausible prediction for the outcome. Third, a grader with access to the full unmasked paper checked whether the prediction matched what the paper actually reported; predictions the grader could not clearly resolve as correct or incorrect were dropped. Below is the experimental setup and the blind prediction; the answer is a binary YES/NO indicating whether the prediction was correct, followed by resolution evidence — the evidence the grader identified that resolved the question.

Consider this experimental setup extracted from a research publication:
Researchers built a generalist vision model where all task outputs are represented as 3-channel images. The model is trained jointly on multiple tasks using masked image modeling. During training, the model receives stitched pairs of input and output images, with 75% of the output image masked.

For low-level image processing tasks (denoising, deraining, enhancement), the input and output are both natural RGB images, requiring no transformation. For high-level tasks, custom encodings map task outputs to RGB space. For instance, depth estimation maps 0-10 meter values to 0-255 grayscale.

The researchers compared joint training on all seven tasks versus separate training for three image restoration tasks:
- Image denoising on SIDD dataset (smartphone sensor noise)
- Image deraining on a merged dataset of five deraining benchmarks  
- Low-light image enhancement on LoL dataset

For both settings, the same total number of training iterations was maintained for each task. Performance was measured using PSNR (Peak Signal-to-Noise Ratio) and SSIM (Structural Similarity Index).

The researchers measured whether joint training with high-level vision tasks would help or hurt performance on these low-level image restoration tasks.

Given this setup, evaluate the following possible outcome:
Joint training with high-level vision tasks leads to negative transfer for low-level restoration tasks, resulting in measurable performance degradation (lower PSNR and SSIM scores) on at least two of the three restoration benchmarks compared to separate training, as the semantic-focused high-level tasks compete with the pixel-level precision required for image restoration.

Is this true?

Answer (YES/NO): NO